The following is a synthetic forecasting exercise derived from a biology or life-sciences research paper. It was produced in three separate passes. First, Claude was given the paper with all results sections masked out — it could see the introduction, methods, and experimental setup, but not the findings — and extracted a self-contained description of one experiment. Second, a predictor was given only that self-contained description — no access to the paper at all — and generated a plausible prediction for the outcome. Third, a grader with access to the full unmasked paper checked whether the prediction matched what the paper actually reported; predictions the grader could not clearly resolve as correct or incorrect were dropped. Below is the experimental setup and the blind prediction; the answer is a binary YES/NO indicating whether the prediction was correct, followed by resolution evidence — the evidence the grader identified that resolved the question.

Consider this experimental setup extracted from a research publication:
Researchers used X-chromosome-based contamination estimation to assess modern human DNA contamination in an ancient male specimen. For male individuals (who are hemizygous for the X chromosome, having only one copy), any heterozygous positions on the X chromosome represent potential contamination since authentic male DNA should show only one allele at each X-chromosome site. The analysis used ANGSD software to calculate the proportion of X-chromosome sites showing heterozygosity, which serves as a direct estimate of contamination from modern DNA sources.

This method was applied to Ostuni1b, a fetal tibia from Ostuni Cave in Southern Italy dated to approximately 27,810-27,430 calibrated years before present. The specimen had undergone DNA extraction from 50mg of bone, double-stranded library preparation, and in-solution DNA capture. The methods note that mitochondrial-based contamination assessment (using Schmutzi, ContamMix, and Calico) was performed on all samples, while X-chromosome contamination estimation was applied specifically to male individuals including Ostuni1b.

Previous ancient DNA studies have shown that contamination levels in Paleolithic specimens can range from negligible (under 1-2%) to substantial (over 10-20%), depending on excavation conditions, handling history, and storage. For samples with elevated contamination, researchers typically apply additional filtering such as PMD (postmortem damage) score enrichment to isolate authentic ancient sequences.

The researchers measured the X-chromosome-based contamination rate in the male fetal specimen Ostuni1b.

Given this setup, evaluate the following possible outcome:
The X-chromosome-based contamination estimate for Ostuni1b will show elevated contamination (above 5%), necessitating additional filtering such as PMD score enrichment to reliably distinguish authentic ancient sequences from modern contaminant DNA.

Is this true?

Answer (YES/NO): NO